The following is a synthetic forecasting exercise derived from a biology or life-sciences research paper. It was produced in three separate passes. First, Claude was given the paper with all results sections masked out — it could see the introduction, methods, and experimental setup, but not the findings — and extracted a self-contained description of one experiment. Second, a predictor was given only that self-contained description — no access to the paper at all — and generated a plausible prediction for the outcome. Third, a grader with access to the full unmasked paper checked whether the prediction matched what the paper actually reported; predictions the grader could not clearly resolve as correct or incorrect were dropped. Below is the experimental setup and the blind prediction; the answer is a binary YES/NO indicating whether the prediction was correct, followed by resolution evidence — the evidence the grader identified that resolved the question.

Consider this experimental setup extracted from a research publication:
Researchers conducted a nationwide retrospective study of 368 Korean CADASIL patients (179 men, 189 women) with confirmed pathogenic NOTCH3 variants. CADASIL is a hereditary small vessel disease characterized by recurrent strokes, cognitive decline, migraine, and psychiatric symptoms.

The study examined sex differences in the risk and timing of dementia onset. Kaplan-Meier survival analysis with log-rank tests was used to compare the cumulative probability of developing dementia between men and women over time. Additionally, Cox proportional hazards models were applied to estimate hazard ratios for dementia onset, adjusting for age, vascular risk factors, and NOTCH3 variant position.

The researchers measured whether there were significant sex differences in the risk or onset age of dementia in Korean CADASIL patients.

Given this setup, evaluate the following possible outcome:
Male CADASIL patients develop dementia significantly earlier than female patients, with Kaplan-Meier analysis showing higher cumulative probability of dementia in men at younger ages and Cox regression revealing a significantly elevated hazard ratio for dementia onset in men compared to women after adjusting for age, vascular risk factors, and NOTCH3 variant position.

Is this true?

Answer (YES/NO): NO